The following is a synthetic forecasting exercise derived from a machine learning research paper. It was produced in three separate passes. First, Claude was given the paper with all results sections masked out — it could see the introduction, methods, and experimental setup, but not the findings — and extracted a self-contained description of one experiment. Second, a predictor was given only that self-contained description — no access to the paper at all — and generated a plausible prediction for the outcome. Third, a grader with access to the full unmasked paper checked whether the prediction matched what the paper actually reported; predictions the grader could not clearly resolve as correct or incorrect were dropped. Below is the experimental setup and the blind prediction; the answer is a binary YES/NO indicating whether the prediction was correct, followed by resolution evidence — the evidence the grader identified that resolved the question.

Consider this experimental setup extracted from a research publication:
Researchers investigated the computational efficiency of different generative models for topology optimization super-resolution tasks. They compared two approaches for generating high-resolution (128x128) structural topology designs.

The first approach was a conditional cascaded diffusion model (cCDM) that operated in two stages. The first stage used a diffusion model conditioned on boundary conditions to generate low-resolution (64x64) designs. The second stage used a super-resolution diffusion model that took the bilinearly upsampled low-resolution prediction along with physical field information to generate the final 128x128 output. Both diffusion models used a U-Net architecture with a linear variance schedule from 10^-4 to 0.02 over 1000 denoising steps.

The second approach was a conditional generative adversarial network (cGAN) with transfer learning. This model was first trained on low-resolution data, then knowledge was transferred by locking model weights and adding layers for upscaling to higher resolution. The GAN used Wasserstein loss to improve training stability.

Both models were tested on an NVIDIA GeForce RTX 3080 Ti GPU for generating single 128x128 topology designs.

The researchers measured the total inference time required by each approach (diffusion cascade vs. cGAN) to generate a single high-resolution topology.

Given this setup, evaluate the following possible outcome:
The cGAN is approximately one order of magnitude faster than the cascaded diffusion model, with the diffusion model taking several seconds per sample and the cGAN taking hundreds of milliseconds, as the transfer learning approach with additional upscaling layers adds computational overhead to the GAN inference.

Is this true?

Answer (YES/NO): NO